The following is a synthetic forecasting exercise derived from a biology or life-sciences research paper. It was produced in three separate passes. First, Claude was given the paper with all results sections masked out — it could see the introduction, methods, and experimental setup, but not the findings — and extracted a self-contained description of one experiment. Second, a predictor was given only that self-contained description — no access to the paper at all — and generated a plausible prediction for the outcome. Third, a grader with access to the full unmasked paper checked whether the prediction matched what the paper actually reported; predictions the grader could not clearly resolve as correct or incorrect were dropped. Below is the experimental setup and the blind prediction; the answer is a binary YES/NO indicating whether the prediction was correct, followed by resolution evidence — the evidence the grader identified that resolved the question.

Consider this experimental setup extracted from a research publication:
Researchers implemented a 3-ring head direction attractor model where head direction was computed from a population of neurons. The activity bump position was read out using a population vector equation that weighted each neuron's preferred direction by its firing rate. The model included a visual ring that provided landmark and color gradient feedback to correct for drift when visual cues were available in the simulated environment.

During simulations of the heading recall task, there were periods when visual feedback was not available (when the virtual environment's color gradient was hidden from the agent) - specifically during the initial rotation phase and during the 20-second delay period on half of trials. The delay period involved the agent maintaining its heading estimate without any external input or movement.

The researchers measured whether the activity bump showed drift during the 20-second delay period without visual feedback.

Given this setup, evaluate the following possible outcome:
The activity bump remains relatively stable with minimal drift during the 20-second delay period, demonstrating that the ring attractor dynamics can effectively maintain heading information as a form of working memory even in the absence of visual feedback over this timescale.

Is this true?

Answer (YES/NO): NO